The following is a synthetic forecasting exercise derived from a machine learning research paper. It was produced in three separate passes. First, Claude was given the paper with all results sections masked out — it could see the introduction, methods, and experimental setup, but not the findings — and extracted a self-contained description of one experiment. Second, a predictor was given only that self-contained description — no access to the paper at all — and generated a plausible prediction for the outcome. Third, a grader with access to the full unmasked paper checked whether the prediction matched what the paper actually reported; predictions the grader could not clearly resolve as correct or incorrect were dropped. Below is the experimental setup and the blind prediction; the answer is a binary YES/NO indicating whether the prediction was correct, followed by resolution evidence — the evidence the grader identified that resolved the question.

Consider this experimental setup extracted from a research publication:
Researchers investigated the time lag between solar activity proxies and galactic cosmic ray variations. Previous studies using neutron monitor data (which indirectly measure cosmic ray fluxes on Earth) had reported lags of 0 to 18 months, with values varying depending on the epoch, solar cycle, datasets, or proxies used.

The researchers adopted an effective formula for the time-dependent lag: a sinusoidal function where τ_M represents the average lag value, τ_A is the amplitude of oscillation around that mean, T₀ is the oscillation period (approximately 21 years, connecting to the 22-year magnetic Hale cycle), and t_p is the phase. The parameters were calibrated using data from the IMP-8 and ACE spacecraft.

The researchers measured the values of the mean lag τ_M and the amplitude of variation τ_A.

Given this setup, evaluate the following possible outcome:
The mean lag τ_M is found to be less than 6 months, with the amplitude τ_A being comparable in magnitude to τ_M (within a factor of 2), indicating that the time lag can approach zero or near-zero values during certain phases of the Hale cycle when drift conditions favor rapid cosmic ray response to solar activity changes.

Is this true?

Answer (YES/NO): NO